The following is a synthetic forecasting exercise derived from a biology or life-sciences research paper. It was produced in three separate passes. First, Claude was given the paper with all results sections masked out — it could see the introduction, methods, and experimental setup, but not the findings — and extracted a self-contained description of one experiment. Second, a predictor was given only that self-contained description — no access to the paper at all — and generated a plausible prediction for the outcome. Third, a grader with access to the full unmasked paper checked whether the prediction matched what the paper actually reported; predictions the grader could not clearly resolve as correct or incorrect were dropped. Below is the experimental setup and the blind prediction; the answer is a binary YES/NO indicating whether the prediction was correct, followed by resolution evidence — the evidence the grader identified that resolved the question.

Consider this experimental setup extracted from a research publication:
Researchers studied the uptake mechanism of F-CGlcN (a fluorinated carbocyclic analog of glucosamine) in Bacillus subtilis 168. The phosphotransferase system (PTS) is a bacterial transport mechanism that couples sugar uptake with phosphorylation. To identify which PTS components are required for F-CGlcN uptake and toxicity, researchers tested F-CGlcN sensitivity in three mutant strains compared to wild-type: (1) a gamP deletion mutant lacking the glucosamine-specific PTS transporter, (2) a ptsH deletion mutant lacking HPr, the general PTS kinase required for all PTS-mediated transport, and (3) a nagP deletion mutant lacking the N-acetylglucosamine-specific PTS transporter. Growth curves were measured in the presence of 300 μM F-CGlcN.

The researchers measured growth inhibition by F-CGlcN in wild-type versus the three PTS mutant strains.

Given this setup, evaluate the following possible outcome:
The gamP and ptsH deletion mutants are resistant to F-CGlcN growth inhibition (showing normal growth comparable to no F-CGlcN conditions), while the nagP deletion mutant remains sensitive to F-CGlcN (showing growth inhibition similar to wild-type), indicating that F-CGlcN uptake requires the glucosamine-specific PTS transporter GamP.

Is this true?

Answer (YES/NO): YES